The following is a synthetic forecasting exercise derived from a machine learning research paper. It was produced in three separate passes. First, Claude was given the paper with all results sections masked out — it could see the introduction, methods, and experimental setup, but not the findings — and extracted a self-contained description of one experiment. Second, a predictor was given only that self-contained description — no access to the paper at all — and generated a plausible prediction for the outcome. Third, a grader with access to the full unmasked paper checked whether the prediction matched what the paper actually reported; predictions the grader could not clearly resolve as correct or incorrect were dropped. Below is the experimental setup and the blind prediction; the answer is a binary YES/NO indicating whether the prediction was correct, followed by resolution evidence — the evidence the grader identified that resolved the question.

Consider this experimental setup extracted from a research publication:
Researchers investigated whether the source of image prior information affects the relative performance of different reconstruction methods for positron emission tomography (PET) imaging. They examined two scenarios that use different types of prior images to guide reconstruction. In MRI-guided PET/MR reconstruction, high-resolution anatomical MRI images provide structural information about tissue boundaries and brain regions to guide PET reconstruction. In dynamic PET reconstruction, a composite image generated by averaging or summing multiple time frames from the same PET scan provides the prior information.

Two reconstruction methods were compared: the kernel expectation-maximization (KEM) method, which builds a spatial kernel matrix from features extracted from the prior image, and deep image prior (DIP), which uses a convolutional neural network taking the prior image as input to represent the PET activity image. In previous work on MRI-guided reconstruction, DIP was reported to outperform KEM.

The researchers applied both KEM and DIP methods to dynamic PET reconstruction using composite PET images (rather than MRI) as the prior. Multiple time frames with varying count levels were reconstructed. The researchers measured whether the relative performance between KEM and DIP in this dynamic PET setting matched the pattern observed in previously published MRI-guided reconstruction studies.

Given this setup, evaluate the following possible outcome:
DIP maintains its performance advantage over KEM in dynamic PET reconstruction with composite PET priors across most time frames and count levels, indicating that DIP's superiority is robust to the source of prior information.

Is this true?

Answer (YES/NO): NO